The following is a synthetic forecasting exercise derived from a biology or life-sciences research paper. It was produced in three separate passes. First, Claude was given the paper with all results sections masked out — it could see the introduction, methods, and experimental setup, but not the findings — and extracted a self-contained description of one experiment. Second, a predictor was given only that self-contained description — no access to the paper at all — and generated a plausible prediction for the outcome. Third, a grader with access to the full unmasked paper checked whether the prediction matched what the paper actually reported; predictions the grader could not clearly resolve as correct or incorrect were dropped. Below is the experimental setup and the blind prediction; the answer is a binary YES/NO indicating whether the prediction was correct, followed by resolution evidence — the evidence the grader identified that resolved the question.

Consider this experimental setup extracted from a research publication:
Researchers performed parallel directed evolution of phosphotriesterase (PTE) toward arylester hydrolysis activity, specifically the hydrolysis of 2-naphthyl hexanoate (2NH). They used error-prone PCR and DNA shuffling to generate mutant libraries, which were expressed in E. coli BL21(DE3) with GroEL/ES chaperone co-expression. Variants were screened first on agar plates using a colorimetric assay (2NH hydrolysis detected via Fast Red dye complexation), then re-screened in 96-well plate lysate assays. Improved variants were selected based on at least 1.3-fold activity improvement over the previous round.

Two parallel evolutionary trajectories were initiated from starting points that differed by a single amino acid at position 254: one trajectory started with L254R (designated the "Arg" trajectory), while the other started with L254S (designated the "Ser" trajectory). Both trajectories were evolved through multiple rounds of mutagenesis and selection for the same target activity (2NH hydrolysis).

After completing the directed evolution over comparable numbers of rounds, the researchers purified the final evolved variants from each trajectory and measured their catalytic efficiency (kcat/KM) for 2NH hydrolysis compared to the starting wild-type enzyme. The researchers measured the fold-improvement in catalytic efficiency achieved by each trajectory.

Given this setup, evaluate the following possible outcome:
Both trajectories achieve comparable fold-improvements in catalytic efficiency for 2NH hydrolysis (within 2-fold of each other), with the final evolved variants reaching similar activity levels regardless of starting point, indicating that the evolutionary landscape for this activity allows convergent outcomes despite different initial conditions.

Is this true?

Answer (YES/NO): NO